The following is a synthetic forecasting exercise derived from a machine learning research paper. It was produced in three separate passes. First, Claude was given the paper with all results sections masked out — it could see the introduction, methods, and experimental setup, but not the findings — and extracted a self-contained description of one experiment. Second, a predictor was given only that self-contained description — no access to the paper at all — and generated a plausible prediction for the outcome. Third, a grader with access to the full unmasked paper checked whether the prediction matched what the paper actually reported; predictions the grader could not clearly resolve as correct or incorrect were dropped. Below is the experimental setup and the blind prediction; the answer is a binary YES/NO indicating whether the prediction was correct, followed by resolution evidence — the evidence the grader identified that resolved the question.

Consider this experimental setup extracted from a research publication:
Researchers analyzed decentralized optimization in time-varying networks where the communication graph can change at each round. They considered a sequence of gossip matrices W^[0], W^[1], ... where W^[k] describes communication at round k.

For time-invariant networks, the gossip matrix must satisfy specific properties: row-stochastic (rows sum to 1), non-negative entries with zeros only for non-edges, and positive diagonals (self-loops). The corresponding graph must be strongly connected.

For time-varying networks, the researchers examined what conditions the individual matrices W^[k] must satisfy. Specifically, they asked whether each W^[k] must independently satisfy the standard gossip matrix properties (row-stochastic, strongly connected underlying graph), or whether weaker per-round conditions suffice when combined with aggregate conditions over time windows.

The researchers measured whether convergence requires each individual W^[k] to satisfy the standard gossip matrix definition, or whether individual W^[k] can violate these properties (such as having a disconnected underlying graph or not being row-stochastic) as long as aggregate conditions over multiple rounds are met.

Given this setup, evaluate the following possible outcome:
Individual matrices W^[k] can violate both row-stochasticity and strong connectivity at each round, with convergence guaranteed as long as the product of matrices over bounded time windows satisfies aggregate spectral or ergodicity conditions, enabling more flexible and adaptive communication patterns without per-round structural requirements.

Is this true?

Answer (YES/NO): YES